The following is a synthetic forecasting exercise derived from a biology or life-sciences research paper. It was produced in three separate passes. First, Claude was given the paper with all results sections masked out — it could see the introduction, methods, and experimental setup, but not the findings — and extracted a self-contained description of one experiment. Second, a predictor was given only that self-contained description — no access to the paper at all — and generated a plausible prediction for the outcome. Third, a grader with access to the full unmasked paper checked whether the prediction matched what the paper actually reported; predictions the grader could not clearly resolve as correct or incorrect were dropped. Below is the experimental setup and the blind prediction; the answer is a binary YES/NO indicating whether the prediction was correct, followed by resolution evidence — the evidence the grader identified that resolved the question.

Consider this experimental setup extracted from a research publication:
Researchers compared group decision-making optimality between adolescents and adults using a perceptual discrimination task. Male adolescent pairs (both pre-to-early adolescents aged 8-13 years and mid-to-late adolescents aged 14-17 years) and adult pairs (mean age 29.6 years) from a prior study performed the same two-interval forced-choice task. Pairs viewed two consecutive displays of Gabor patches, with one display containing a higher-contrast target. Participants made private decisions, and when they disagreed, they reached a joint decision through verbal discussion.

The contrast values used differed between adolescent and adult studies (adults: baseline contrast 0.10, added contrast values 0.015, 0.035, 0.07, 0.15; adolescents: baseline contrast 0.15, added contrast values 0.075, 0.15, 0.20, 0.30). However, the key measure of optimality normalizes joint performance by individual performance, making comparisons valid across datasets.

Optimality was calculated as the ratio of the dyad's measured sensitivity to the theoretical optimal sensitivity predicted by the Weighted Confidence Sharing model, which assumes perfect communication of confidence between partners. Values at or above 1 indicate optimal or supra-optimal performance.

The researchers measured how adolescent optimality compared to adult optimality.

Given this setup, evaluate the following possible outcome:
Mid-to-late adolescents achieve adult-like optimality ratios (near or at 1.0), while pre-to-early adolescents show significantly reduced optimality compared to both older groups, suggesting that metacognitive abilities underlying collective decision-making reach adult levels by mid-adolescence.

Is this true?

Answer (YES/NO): NO